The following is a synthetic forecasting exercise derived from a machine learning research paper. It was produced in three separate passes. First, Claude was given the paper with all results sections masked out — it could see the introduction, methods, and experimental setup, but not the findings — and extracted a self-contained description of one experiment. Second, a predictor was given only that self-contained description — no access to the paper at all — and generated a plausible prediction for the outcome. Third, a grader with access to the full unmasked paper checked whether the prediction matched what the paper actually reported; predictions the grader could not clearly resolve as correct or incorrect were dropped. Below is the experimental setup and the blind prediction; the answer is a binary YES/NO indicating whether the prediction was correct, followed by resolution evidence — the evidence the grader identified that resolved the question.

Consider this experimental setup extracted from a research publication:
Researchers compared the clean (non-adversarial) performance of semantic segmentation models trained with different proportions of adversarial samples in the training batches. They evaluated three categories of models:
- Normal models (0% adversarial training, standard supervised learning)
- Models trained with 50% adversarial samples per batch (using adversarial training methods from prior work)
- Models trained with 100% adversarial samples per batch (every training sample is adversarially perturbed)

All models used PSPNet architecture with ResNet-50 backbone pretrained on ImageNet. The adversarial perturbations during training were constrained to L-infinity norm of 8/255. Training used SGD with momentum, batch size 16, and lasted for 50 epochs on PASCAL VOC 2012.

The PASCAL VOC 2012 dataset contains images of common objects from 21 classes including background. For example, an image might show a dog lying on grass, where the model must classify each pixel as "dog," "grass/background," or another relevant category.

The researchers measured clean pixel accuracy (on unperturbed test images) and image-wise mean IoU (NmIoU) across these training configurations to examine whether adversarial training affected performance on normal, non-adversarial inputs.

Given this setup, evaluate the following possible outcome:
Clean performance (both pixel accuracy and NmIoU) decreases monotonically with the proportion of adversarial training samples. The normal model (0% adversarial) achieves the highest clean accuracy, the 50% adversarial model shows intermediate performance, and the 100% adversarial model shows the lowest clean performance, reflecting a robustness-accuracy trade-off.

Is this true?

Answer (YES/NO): NO